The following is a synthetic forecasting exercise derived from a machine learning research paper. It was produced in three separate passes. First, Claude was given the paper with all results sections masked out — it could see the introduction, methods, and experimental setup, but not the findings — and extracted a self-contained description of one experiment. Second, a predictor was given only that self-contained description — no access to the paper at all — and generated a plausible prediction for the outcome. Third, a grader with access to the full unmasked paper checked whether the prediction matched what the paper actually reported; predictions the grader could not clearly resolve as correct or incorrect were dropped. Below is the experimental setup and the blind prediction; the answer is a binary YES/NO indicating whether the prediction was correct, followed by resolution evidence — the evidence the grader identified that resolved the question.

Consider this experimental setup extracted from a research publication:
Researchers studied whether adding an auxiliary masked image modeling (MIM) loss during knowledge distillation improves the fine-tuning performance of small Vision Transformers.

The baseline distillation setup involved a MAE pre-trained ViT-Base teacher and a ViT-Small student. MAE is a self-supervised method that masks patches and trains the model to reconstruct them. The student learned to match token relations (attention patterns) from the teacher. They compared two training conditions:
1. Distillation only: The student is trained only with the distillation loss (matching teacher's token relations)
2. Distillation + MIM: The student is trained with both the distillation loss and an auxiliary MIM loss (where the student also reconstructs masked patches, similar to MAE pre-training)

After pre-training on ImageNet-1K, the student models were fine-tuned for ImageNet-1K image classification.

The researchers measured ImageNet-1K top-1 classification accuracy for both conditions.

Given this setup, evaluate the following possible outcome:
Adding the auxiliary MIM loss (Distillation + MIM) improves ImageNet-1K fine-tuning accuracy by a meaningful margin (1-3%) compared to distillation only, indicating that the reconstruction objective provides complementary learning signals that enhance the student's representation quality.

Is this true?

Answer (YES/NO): NO